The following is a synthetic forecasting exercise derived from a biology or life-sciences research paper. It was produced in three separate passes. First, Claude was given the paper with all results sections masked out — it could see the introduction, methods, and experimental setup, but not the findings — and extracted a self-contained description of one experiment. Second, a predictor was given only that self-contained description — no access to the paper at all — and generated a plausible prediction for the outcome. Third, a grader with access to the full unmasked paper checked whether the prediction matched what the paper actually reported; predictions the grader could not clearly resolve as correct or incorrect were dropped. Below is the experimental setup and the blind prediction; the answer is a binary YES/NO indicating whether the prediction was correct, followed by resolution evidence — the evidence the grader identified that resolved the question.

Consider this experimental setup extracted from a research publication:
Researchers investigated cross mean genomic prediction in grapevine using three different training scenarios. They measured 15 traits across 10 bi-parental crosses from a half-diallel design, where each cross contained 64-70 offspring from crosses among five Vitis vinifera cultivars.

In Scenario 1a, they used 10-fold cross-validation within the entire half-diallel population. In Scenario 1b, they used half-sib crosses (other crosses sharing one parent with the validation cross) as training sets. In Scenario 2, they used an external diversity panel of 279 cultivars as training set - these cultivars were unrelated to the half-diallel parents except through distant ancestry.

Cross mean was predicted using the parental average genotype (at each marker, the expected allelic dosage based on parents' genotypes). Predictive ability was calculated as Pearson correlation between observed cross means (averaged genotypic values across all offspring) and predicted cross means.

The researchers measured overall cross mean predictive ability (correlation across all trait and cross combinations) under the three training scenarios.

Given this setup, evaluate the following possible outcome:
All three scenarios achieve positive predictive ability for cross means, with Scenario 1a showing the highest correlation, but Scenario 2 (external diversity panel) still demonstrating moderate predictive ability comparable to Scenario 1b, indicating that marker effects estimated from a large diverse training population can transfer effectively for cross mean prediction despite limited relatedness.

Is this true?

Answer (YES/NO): NO